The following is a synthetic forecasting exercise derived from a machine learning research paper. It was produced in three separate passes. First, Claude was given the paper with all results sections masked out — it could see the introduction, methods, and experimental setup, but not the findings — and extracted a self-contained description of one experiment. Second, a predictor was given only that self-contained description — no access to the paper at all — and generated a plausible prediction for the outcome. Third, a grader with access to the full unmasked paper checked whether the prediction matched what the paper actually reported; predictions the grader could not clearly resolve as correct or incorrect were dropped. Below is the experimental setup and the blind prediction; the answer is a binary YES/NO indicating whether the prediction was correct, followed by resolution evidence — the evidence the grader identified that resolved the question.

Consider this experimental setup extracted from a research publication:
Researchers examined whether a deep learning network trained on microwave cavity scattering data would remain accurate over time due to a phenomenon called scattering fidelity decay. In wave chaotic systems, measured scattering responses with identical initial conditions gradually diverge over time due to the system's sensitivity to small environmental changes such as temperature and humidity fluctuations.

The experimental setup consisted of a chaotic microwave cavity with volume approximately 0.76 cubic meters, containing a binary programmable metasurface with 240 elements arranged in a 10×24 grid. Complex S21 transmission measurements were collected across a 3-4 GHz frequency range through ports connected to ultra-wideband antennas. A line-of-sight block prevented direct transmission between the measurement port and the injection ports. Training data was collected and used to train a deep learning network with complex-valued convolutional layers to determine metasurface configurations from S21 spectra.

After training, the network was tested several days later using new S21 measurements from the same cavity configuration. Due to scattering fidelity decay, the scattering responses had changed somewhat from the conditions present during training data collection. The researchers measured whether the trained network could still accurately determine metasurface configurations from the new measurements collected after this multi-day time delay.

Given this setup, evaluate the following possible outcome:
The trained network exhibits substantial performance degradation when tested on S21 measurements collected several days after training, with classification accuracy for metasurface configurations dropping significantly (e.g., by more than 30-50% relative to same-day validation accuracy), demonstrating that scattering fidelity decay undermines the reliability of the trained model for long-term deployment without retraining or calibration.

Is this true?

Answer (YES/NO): NO